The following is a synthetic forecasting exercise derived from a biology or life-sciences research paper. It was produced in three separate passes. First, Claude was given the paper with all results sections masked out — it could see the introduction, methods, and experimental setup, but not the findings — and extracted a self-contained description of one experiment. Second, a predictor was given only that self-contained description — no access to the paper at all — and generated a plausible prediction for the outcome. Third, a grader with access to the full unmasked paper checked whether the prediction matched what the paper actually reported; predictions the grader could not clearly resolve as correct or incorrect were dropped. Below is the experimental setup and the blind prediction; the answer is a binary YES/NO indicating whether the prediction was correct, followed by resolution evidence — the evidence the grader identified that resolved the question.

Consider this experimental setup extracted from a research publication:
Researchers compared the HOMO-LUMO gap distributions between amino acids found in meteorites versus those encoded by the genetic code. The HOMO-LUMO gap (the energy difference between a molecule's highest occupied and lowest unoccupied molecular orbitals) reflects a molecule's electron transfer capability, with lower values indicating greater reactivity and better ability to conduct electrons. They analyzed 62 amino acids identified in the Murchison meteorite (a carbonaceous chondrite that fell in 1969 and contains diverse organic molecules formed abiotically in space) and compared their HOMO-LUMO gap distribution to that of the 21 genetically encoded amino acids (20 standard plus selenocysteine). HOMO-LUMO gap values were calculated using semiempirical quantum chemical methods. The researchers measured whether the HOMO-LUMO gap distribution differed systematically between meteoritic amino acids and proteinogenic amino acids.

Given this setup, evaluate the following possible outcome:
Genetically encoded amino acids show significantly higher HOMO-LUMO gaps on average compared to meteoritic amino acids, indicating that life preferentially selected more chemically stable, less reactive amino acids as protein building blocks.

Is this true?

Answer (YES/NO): NO